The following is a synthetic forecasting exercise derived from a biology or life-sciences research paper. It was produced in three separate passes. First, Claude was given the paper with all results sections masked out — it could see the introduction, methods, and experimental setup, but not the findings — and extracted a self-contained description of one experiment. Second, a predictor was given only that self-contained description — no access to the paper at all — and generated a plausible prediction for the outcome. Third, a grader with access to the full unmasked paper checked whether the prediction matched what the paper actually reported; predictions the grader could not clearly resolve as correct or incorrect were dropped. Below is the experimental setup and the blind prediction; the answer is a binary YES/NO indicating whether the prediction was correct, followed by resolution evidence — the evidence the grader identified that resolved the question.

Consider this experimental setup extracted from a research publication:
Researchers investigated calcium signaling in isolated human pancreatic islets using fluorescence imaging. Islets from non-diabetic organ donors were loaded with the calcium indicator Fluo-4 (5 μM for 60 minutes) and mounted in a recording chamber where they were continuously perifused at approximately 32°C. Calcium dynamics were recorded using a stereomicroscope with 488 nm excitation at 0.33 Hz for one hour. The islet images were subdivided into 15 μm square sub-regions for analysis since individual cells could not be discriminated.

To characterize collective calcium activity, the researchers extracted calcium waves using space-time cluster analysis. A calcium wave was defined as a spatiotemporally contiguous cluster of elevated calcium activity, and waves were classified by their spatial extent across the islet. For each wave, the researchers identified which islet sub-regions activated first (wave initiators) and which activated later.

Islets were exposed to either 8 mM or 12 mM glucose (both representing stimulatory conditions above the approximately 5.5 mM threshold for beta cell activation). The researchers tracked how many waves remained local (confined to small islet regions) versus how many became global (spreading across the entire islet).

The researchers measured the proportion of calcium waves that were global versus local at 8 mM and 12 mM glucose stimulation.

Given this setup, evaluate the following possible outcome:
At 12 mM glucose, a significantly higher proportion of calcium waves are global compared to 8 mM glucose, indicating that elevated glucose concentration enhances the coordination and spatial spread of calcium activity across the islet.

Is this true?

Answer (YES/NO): YES